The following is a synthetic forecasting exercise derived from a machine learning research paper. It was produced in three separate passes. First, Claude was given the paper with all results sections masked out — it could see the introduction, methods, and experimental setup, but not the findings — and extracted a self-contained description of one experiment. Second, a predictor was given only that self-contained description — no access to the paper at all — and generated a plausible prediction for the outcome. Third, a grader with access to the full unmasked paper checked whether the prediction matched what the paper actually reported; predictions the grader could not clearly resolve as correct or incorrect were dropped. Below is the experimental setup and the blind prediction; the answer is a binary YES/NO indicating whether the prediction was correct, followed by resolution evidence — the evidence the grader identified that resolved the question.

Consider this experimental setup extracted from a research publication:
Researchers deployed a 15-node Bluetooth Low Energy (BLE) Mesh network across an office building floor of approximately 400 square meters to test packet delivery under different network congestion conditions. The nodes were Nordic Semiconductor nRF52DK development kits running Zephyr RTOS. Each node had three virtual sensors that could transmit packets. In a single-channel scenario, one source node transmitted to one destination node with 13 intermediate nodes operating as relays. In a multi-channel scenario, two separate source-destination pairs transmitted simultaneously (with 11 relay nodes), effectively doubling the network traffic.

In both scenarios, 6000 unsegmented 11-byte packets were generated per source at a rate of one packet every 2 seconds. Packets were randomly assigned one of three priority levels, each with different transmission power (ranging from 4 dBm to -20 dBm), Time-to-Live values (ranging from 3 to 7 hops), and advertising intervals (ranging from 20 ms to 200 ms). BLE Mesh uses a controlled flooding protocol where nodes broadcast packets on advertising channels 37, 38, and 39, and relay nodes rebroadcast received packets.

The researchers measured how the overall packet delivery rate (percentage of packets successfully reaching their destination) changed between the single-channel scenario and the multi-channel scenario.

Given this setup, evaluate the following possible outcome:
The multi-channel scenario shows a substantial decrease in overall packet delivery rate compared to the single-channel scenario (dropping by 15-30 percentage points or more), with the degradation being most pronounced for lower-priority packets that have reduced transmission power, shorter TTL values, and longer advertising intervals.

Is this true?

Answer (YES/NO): NO